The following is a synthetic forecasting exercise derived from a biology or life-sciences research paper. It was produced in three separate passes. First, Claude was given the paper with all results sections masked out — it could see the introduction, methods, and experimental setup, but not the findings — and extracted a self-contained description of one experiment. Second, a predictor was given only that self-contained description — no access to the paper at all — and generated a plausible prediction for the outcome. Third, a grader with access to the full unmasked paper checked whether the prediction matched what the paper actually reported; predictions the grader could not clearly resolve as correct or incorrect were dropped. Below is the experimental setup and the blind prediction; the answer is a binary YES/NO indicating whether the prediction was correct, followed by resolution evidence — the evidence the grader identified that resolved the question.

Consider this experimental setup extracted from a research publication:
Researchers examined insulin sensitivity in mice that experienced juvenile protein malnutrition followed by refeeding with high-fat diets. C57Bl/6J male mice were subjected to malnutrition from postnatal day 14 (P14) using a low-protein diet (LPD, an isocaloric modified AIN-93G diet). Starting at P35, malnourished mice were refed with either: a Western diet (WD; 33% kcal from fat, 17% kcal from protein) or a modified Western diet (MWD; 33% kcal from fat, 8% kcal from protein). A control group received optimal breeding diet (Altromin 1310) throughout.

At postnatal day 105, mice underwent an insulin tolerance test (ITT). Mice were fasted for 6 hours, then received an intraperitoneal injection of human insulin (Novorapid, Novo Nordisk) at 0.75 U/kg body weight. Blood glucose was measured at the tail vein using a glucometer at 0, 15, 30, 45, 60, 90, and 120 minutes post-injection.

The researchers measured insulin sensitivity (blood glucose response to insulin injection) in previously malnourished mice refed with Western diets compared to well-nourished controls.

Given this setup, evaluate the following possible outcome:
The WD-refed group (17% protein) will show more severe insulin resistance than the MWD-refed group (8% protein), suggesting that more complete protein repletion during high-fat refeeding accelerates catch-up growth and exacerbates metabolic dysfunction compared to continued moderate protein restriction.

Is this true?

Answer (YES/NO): NO